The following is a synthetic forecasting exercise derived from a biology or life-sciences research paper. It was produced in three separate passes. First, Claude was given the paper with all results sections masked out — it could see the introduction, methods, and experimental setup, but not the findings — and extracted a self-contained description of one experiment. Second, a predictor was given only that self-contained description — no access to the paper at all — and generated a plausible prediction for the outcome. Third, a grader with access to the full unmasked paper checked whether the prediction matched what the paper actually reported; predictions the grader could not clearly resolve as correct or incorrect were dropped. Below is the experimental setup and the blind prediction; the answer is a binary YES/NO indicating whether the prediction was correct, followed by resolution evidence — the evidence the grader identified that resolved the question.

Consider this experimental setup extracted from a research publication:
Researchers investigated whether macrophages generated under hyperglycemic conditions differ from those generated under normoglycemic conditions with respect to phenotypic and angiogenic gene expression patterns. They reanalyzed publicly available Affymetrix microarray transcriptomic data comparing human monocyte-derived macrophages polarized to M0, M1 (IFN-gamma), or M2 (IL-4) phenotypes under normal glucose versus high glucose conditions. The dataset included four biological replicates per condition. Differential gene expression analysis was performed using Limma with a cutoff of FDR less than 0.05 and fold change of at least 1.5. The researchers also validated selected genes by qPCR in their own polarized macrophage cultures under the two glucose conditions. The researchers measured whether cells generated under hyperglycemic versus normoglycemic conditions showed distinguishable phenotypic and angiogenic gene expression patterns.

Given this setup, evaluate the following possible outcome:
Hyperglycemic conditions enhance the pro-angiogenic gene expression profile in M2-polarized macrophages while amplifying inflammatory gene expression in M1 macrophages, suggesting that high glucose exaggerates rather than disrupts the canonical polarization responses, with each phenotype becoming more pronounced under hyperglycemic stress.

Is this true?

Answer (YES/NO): NO